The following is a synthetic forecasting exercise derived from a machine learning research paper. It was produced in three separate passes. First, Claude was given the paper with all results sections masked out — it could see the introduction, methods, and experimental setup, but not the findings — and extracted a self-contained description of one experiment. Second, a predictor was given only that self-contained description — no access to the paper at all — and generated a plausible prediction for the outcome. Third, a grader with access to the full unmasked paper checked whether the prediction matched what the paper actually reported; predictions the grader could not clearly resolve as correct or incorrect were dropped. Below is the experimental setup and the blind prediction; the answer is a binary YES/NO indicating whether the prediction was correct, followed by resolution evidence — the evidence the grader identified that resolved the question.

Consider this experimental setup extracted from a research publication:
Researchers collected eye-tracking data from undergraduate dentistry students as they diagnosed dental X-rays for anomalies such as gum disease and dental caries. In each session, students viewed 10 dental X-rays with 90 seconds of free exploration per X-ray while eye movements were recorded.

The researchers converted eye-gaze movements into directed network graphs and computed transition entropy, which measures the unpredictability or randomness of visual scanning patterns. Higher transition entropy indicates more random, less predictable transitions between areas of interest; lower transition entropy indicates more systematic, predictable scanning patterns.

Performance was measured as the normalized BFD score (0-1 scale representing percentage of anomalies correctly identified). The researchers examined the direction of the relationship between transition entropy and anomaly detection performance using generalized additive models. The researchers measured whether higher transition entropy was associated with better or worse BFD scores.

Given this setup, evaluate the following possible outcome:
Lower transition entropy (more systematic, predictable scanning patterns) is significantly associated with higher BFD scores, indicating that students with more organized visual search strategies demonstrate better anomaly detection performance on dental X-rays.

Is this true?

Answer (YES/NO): YES